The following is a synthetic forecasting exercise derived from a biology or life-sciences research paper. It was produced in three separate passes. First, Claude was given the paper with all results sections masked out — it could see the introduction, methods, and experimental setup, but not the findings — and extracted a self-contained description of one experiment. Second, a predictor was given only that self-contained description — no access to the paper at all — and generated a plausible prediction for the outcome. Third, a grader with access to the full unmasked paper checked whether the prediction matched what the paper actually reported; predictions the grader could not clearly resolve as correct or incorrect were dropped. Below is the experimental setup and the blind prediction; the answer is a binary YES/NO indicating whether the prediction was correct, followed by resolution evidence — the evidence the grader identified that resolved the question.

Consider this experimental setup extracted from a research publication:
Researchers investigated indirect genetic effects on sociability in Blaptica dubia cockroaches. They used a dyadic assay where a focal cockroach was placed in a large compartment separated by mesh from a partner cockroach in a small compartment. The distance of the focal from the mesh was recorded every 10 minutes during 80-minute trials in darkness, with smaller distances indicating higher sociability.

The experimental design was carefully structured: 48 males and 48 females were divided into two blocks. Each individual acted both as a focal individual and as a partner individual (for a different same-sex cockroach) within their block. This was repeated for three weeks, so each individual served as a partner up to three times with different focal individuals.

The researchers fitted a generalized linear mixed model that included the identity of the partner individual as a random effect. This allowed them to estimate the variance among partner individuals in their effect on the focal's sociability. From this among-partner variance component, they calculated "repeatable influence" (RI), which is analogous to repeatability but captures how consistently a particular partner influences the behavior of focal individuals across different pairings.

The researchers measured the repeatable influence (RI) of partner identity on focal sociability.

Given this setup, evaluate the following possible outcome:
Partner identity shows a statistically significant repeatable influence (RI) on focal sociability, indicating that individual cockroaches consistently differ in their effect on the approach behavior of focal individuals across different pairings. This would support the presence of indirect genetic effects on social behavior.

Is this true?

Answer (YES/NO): NO